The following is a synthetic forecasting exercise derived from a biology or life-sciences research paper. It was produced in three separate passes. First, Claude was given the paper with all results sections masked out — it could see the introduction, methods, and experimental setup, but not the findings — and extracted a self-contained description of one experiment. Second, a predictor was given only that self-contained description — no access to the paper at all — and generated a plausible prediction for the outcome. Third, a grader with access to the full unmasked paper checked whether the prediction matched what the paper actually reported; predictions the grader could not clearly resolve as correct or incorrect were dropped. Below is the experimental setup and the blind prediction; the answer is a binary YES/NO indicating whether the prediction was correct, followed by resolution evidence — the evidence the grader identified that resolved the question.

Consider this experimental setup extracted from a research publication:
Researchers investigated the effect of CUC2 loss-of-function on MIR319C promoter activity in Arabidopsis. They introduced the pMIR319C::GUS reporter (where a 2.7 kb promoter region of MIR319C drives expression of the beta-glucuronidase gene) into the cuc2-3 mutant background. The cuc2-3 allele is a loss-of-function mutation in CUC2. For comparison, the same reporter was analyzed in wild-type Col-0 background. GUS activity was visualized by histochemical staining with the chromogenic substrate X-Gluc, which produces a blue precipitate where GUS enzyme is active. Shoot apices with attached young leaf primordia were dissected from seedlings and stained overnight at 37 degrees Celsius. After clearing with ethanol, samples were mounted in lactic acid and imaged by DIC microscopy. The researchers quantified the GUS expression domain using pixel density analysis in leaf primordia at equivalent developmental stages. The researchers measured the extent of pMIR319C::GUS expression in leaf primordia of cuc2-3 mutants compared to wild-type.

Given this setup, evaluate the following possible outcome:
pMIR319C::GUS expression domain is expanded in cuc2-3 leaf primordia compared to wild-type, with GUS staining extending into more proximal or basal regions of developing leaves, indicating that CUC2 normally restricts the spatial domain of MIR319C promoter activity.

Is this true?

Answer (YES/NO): NO